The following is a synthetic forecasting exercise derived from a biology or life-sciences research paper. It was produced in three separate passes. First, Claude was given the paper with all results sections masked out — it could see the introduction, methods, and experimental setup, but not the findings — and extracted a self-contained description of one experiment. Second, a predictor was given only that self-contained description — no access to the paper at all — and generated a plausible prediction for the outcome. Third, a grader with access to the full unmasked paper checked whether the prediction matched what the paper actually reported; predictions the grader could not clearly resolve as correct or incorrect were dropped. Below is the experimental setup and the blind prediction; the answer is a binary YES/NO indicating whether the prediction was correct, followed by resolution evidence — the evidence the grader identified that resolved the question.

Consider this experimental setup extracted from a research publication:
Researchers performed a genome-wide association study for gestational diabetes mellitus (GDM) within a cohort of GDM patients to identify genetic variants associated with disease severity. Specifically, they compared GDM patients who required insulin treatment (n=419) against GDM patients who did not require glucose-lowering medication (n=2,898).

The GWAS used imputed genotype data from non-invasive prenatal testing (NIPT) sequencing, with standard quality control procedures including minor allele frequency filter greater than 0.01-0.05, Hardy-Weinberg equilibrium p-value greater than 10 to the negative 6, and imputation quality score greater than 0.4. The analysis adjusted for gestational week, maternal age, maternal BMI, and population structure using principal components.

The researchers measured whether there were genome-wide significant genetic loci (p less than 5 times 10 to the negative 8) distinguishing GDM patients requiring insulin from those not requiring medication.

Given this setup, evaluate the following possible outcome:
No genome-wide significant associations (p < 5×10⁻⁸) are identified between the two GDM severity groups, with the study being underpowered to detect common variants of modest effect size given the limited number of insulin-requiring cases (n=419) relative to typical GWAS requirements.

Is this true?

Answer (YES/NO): YES